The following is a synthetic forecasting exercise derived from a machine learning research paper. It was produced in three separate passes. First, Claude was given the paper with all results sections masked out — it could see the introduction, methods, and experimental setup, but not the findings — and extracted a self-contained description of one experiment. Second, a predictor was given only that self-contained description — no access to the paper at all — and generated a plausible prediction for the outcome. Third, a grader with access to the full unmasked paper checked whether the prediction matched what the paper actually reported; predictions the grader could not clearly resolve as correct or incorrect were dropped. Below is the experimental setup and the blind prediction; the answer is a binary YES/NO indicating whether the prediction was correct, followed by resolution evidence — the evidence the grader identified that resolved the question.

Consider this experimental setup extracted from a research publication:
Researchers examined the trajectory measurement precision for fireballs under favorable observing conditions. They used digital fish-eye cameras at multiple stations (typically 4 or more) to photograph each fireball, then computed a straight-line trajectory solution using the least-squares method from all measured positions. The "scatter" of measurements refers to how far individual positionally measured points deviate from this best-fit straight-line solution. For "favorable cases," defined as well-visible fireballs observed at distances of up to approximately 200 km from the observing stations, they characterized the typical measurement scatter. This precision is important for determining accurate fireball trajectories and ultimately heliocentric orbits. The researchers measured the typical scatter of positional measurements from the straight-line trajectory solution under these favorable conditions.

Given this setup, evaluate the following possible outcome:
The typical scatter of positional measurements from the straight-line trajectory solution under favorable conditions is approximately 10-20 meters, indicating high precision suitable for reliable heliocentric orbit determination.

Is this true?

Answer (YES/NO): YES